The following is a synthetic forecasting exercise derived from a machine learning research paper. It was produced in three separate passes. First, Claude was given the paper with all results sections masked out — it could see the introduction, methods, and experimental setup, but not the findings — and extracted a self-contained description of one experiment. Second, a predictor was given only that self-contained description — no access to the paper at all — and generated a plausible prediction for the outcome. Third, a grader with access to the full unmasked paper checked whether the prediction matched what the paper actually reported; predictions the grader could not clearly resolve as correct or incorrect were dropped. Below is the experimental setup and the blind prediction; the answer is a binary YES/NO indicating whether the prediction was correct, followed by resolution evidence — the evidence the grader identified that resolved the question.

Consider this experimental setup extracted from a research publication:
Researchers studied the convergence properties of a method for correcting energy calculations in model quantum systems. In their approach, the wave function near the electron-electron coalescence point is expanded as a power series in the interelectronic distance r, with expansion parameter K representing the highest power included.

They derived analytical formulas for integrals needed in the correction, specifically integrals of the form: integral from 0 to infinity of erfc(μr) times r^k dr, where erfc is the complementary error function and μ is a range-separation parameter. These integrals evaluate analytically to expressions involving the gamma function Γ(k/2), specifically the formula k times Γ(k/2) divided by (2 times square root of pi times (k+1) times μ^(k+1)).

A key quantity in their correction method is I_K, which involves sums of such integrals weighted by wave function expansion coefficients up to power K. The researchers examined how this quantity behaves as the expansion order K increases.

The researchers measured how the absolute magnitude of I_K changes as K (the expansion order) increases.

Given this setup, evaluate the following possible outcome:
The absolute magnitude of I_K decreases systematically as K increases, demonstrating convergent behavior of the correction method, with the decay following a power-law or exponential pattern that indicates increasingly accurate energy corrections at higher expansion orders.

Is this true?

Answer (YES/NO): NO